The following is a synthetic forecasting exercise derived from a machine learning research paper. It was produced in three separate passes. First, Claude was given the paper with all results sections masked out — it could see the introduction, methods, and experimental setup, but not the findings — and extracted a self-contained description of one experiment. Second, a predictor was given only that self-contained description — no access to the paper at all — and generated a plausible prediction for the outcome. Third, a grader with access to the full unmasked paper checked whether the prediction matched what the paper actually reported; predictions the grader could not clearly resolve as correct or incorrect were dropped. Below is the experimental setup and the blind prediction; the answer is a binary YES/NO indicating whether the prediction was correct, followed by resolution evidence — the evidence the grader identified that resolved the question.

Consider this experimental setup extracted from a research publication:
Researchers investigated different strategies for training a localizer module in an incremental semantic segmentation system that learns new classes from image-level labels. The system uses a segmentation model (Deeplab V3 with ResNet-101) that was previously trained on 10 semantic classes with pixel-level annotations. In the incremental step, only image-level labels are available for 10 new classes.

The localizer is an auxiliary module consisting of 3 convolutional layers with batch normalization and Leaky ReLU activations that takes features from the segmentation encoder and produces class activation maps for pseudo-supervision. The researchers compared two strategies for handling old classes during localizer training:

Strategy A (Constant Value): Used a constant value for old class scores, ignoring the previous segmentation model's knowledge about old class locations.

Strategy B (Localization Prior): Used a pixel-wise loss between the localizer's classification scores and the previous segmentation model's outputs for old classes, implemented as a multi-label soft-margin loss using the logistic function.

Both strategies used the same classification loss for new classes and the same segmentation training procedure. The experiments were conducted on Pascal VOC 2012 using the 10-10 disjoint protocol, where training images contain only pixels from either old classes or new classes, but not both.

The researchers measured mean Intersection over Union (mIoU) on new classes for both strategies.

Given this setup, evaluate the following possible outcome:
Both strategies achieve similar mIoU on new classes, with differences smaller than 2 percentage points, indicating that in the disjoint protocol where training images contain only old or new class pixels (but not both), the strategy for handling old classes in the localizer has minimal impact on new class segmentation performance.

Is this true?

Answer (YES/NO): NO